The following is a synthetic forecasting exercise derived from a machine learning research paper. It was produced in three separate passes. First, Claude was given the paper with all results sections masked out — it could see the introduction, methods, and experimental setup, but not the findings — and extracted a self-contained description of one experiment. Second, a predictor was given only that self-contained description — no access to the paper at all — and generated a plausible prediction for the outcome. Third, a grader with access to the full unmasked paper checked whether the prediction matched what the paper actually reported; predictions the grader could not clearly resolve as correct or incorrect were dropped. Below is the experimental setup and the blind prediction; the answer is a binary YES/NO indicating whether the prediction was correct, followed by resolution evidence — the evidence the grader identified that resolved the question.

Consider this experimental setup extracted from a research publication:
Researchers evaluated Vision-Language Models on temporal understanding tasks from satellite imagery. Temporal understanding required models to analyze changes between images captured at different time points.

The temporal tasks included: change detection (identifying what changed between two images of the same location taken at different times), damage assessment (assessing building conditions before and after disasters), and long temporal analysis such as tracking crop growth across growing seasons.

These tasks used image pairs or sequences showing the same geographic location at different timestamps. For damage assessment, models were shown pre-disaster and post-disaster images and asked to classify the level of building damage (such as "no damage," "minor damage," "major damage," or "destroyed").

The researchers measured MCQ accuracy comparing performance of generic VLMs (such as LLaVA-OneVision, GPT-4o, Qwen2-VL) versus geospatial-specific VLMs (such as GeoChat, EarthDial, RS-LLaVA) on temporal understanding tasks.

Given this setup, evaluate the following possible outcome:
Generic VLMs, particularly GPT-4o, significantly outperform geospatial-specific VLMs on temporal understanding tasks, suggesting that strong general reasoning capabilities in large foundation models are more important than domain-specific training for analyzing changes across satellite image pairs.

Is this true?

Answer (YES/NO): NO